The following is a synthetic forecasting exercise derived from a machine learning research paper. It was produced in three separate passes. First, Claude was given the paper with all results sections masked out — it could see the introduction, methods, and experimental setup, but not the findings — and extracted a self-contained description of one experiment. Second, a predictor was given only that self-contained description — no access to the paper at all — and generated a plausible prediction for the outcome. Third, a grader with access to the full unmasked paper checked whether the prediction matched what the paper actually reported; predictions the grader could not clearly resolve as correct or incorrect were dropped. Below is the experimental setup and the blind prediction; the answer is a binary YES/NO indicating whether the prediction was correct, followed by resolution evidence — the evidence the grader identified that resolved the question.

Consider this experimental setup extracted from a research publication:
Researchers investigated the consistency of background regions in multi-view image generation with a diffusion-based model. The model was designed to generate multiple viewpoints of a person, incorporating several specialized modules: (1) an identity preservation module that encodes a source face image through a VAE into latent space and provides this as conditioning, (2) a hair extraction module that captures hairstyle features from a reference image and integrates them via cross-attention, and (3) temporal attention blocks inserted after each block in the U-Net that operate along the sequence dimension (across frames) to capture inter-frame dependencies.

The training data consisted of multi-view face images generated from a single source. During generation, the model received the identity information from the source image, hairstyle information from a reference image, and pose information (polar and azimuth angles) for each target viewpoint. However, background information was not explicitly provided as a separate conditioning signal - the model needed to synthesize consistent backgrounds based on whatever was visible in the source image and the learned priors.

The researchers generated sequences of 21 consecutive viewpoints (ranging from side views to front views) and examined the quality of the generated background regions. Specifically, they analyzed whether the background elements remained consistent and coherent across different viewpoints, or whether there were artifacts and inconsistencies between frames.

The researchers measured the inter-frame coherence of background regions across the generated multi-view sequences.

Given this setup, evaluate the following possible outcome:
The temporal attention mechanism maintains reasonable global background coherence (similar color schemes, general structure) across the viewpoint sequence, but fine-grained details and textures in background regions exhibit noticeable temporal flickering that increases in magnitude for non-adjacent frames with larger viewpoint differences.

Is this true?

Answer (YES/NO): NO